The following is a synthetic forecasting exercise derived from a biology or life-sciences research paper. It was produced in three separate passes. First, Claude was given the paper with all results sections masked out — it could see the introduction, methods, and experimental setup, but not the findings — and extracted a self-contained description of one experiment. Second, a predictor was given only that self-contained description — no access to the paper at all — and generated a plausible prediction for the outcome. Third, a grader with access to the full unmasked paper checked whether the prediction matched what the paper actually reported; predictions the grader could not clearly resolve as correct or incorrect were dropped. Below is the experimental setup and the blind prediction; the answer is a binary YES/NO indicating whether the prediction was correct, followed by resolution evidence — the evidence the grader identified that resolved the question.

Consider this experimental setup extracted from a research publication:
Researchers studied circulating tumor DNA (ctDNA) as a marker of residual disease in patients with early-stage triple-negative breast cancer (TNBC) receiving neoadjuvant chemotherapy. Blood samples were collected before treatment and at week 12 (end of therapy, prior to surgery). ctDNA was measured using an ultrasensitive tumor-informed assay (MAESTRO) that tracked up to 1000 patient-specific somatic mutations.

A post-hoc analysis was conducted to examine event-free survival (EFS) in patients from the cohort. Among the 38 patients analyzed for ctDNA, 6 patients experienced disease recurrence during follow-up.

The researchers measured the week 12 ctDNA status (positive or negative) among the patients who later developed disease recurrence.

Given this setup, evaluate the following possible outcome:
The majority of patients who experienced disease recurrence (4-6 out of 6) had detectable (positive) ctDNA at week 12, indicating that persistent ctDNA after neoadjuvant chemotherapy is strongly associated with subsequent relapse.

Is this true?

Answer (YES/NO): YES